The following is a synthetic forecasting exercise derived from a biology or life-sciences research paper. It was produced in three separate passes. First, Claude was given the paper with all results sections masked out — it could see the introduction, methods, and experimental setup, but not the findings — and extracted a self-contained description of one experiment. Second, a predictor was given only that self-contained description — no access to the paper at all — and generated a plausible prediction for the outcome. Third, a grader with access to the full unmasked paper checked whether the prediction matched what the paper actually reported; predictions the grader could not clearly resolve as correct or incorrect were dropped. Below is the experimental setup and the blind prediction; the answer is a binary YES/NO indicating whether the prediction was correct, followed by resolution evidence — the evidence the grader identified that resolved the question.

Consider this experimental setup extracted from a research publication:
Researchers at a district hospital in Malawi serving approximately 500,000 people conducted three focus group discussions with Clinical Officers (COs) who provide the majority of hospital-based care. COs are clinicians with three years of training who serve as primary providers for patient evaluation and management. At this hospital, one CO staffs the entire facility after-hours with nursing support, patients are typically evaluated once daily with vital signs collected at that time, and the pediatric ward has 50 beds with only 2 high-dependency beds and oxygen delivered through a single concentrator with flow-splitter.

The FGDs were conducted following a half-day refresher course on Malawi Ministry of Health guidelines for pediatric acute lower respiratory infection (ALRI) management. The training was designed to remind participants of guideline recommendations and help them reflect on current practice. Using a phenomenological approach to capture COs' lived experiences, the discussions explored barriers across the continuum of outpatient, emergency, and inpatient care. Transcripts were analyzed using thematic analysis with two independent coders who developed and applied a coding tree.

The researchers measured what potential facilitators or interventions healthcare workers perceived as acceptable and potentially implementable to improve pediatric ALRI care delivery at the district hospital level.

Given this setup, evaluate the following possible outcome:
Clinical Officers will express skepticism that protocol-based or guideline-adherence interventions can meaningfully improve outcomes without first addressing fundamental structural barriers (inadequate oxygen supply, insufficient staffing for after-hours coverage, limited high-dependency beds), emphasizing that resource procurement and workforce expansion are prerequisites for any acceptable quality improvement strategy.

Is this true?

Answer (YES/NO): NO